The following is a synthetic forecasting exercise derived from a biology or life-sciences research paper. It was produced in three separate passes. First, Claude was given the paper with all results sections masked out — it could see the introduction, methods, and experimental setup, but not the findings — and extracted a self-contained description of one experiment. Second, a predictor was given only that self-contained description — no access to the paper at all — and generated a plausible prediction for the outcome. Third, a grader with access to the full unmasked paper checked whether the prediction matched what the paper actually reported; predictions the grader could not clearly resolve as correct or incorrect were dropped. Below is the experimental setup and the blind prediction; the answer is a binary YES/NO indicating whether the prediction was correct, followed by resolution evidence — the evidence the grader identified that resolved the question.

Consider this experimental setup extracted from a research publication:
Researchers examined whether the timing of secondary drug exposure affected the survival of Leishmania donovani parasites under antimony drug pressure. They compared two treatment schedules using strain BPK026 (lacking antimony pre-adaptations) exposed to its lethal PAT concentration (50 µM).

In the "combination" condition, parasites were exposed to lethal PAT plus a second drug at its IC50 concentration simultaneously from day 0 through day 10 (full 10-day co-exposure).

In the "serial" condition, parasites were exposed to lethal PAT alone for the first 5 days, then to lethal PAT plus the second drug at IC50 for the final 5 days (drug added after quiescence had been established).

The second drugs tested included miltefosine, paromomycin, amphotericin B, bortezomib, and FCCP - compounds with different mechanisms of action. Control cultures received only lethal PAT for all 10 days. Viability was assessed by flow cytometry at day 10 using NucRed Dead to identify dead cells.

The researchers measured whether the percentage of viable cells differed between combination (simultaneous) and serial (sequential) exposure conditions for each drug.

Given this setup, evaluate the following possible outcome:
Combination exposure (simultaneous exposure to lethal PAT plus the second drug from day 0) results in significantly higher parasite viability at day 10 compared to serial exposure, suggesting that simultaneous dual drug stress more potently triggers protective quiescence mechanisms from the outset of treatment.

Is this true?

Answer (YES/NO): NO